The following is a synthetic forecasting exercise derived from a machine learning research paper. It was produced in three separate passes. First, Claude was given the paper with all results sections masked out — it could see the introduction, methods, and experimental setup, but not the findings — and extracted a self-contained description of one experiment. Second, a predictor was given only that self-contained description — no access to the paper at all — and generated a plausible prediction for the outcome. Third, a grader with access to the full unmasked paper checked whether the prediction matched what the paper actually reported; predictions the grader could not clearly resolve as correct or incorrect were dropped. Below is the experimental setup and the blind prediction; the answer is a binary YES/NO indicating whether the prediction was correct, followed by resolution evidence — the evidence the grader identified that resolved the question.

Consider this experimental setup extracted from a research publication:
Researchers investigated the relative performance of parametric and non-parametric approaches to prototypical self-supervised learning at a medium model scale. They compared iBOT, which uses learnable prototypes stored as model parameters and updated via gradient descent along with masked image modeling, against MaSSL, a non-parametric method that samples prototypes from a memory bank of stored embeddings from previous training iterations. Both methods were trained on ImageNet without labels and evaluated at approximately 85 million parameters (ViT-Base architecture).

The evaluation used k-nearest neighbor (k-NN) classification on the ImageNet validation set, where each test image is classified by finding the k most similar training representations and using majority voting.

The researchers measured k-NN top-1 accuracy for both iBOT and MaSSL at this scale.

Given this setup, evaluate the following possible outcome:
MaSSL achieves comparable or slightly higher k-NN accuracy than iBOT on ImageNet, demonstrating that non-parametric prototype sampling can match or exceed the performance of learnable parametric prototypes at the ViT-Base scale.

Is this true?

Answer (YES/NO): YES